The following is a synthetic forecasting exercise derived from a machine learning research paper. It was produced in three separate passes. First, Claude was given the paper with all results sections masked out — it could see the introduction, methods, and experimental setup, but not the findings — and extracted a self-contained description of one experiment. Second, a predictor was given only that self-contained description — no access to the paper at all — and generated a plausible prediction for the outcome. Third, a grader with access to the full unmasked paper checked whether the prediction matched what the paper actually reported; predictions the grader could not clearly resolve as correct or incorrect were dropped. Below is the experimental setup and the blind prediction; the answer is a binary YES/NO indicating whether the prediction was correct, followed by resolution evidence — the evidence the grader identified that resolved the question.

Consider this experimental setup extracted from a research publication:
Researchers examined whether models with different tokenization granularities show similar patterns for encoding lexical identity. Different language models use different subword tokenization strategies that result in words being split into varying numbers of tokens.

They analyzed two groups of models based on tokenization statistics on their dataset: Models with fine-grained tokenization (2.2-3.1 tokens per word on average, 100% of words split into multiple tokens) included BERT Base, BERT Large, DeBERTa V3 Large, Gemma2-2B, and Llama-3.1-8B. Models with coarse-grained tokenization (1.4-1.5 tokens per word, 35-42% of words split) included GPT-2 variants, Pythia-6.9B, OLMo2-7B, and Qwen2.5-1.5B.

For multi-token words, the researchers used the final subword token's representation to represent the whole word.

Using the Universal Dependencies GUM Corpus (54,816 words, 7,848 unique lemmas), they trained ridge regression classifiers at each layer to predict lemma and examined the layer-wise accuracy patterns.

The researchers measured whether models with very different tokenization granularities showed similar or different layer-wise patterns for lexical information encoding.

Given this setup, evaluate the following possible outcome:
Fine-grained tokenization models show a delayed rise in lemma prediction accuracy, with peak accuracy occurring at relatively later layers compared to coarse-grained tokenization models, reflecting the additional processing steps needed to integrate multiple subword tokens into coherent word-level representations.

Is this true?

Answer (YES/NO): NO